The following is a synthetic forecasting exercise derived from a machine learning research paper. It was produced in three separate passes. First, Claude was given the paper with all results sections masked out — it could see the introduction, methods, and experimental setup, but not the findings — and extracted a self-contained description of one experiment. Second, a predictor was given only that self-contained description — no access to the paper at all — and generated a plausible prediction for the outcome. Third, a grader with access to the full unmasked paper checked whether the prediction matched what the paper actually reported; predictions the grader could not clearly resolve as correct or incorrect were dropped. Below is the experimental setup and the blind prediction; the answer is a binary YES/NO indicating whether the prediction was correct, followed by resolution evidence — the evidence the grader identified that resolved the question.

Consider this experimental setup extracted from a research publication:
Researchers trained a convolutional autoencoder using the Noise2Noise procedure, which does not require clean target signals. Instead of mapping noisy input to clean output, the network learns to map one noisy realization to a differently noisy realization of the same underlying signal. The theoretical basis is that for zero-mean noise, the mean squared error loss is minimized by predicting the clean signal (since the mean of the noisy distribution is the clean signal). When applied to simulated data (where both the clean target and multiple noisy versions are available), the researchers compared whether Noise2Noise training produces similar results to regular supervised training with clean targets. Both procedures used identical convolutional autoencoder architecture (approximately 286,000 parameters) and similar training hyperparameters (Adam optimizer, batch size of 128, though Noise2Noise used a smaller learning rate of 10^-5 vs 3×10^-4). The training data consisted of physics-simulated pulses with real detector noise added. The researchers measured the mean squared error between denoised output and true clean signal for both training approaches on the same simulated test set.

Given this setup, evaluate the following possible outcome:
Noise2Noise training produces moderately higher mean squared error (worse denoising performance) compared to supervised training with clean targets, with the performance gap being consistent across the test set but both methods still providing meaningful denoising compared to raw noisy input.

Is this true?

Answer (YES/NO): NO